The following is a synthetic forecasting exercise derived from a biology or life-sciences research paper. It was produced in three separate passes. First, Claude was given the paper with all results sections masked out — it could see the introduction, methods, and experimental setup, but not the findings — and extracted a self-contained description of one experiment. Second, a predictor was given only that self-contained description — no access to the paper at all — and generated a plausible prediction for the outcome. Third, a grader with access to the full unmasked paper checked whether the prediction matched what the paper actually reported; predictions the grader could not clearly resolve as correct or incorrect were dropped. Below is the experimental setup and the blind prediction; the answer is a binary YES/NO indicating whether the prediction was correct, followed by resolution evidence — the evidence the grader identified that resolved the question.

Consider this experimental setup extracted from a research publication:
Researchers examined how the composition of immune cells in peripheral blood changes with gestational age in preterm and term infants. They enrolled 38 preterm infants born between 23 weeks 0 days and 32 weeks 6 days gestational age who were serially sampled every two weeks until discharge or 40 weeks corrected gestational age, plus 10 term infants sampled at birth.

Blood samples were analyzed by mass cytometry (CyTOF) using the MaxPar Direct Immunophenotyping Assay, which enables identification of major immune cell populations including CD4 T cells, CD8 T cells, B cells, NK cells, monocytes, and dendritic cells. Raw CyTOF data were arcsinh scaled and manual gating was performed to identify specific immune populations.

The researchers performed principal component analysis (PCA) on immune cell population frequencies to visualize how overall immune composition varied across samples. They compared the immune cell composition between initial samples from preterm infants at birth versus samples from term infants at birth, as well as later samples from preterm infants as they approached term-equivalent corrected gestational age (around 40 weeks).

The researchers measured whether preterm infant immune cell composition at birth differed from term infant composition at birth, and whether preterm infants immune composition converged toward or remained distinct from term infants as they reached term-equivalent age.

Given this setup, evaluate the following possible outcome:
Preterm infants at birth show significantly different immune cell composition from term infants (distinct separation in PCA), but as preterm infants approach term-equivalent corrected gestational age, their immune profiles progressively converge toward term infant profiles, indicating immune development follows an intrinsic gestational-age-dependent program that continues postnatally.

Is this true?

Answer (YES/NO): NO